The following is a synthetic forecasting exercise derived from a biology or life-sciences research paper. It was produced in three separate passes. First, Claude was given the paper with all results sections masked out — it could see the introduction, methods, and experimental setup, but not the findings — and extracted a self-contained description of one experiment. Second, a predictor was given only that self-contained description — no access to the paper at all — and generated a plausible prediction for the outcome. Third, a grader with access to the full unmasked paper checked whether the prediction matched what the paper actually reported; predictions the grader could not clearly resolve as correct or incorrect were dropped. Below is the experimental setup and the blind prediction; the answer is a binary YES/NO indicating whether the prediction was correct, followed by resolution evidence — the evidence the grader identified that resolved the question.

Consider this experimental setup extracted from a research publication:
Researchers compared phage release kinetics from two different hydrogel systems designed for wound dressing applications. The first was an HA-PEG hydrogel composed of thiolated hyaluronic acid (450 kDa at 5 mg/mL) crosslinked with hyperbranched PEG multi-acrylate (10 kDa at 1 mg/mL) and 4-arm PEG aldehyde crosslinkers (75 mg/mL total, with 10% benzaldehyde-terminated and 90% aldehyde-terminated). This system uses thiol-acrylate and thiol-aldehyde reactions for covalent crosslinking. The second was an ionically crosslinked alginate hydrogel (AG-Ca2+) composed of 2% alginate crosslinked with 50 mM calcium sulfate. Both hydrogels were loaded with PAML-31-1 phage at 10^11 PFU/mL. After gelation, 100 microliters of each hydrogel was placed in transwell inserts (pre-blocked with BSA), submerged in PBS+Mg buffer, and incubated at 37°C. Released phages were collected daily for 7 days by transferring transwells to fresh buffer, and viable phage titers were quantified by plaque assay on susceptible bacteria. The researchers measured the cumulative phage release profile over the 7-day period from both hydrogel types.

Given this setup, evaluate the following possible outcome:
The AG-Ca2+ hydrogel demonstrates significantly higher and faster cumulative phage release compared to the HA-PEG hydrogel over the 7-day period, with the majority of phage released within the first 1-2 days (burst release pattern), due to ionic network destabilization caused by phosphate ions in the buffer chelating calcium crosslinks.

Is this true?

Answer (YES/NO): YES